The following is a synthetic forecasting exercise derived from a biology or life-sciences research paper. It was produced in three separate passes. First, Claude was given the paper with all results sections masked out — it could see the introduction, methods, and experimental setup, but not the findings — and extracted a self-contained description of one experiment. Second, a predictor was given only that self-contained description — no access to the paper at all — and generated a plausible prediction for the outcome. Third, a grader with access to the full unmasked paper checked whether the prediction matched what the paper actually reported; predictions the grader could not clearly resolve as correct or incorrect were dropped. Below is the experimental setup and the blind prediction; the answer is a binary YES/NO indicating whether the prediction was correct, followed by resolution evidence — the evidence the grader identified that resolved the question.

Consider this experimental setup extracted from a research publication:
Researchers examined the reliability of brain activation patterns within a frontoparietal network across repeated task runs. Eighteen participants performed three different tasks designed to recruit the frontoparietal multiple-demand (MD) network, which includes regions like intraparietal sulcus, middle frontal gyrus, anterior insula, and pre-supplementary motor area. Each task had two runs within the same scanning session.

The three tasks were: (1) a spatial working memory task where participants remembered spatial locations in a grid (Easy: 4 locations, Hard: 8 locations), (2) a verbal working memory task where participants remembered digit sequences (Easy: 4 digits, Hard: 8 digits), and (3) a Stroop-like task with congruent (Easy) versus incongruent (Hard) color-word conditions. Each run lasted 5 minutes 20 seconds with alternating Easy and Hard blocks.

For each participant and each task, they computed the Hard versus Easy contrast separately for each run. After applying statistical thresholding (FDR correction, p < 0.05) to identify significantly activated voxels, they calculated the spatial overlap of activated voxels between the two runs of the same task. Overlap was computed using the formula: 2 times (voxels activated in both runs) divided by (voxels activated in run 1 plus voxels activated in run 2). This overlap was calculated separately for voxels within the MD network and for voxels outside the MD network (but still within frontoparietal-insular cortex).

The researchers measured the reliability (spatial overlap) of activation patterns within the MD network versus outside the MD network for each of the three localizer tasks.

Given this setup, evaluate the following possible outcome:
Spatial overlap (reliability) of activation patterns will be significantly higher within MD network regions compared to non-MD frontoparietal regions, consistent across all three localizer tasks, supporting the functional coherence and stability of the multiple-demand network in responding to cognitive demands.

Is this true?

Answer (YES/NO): YES